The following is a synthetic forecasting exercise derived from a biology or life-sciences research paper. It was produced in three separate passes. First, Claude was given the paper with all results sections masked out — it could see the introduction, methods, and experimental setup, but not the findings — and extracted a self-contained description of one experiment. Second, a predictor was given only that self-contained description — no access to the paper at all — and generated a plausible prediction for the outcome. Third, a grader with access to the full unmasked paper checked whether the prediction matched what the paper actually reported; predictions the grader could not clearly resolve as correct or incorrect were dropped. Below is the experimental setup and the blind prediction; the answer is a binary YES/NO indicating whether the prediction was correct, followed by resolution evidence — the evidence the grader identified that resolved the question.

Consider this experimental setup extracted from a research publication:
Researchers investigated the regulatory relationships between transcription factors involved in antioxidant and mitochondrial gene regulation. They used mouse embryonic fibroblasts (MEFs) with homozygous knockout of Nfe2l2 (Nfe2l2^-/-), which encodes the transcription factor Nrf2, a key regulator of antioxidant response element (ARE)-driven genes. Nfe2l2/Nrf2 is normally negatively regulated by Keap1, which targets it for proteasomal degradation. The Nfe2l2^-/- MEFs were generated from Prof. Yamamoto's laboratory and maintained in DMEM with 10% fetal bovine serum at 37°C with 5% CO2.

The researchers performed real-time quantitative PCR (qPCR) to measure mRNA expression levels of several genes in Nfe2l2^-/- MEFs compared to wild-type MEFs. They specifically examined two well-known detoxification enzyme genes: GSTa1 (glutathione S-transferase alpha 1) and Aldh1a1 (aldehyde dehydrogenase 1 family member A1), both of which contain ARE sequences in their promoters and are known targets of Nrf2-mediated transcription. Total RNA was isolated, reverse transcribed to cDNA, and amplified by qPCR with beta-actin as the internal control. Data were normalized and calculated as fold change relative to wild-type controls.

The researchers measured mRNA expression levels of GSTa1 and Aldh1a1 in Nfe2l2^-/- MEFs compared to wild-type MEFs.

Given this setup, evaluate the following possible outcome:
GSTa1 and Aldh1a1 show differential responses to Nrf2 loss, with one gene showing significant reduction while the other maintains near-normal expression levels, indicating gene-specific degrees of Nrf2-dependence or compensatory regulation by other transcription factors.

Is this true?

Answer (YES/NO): NO